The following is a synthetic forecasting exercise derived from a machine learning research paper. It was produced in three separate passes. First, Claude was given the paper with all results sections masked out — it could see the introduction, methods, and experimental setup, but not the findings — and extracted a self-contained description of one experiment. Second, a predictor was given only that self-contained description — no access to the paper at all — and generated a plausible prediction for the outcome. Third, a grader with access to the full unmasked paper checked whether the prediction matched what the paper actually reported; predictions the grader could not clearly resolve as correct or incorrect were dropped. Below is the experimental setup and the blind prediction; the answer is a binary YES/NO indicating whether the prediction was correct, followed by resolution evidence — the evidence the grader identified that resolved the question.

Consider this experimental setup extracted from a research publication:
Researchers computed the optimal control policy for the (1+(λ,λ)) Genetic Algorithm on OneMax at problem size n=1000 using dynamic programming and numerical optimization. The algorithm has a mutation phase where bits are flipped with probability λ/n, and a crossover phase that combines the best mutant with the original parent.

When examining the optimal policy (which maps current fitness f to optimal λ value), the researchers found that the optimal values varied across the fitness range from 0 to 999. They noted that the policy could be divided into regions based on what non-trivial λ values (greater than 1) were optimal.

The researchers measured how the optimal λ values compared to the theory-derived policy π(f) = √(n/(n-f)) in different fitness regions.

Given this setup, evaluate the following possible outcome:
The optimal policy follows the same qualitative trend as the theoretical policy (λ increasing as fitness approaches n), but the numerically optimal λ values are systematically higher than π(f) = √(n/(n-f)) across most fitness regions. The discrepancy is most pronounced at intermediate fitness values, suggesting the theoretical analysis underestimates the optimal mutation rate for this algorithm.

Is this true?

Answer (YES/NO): NO